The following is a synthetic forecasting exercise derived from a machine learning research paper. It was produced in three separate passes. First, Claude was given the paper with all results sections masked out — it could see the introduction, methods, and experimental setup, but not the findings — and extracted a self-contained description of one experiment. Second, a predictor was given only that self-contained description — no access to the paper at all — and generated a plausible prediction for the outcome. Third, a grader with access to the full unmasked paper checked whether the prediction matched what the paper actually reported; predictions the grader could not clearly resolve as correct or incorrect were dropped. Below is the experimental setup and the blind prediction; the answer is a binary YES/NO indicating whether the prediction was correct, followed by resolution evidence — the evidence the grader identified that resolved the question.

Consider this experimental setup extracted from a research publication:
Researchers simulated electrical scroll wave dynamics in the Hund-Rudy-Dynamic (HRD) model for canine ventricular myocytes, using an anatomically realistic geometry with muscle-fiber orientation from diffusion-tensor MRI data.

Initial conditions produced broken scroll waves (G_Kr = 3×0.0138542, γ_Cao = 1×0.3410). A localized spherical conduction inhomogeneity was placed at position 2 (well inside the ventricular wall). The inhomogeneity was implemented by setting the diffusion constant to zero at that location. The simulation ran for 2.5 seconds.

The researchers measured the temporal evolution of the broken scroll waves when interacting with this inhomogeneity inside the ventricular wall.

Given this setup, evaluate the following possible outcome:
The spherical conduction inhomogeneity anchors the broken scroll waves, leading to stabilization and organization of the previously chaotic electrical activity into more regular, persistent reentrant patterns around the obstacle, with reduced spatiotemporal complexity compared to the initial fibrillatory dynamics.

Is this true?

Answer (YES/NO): NO